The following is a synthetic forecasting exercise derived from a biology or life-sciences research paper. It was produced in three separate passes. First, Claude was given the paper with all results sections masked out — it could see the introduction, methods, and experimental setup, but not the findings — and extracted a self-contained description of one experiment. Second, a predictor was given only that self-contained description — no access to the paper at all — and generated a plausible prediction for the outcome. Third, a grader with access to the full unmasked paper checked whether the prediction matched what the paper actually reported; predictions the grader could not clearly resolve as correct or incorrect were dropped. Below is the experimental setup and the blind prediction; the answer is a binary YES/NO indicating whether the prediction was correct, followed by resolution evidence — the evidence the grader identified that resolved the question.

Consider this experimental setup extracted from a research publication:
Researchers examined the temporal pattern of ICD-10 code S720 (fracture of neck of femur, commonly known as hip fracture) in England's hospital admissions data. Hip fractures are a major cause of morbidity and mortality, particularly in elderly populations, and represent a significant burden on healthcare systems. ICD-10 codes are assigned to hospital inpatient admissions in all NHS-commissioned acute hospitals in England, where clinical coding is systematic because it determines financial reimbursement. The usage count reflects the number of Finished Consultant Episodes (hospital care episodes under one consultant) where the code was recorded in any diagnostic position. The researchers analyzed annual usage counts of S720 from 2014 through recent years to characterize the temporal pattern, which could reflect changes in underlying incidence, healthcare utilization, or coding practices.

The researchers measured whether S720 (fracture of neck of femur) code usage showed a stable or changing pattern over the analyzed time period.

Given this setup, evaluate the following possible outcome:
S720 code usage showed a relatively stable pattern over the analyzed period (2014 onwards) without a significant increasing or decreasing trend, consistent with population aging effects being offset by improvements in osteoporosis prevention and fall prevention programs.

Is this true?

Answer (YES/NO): YES